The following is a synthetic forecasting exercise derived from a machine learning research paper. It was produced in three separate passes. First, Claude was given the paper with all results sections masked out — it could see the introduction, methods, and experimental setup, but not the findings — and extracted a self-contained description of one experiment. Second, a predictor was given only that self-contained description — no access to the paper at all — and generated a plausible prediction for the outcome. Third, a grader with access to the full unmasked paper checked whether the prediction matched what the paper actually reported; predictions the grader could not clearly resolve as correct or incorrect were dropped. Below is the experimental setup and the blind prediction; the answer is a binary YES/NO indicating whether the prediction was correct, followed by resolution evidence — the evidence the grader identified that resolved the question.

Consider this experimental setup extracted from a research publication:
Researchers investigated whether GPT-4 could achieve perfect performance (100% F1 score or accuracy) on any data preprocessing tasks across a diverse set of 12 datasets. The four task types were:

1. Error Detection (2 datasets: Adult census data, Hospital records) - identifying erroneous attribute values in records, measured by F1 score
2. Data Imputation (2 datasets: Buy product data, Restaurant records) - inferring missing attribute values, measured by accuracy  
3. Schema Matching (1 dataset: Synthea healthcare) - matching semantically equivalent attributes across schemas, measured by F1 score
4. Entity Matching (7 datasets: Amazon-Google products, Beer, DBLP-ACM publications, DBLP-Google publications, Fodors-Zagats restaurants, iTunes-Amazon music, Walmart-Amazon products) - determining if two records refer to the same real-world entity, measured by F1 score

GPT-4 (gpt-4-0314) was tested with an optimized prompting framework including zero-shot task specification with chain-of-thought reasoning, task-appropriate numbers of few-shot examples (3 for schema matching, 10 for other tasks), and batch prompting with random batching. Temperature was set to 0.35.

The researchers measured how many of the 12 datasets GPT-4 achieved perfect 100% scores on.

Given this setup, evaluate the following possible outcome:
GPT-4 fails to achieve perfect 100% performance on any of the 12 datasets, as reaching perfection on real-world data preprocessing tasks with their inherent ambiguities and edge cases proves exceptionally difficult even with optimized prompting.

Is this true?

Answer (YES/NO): NO